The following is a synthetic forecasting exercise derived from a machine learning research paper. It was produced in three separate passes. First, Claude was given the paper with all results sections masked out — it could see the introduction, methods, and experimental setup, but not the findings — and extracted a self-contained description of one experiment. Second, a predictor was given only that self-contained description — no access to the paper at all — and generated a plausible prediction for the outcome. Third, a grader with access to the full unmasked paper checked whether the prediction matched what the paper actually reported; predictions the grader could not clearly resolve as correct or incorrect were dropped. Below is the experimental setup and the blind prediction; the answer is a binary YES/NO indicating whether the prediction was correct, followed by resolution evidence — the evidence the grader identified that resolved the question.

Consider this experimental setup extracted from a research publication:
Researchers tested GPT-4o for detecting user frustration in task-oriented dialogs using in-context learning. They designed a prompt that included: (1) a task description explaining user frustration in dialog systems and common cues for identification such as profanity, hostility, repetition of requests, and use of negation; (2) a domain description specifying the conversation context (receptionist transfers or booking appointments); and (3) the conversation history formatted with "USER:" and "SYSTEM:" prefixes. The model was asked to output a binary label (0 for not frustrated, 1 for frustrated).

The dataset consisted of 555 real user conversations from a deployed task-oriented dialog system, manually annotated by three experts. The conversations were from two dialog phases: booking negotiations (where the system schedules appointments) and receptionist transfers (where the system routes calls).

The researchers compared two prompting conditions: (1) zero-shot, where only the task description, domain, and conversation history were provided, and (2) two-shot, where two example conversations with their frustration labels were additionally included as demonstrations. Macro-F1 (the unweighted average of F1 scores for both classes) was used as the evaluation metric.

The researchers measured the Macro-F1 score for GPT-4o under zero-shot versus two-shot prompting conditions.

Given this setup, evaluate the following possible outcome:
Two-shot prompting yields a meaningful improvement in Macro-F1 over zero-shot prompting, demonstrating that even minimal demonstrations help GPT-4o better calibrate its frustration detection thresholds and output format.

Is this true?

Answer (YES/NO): NO